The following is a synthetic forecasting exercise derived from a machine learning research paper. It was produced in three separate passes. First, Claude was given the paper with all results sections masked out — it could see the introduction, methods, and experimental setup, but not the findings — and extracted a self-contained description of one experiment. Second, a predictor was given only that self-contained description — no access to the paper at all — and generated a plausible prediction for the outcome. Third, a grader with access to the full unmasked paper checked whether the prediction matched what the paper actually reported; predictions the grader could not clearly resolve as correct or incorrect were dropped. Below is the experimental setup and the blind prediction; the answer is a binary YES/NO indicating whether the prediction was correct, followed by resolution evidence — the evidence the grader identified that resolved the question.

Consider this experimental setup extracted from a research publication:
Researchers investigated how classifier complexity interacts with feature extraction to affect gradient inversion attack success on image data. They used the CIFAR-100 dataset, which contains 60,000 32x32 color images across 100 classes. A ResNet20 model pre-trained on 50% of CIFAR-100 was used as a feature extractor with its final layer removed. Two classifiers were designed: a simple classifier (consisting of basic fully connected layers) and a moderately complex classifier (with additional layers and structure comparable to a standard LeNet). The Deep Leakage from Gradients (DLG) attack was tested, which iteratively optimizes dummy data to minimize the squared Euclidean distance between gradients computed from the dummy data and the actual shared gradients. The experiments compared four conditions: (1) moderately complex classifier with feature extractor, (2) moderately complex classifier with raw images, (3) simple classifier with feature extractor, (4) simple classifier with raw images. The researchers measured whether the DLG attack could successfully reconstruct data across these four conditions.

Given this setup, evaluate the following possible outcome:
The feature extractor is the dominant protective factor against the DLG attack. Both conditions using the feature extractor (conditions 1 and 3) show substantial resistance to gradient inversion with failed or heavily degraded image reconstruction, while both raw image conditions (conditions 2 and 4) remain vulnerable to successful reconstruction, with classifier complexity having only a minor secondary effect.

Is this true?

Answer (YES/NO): NO